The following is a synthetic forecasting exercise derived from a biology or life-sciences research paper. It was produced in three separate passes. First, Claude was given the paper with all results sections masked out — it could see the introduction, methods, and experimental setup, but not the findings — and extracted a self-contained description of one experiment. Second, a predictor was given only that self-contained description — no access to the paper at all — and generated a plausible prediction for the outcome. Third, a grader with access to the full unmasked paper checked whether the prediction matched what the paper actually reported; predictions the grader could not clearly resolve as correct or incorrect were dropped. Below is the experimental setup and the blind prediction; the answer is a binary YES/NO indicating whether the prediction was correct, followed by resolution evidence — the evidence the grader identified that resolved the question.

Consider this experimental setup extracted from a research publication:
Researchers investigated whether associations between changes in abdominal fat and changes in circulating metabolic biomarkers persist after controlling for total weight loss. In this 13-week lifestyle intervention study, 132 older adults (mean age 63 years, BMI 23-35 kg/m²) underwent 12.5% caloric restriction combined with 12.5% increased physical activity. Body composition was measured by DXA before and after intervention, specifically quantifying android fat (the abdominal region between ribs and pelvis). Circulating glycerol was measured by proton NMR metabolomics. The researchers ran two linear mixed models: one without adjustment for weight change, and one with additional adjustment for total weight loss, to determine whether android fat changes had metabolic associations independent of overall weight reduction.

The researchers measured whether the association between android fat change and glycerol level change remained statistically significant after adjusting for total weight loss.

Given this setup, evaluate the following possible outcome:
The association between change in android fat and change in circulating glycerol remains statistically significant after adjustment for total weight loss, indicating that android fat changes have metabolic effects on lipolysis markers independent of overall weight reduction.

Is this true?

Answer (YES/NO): YES